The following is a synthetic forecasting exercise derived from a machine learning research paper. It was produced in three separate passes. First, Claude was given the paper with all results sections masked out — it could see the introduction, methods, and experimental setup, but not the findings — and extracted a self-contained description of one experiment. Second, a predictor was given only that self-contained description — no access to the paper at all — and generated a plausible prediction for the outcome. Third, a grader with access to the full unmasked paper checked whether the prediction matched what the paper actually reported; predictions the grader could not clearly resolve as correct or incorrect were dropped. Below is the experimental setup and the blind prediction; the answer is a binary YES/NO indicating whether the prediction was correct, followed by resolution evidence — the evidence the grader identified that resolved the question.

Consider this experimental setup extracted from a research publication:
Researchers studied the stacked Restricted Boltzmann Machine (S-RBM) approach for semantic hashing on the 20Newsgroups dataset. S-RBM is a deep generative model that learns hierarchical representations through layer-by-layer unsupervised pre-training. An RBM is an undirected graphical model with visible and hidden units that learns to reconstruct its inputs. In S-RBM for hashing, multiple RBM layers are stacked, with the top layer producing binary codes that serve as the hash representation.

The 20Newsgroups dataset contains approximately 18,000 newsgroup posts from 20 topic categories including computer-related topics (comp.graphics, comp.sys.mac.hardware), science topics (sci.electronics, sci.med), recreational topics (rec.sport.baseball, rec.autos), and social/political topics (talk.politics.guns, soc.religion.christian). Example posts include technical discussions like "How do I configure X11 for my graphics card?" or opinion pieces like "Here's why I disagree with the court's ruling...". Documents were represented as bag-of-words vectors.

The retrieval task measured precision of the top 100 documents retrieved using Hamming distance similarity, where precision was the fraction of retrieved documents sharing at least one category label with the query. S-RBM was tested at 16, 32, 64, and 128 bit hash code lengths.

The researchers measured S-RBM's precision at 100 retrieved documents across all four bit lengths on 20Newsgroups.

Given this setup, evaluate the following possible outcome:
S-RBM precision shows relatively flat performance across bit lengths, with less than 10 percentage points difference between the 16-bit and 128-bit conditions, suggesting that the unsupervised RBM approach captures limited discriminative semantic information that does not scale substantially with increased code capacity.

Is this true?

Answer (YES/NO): YES